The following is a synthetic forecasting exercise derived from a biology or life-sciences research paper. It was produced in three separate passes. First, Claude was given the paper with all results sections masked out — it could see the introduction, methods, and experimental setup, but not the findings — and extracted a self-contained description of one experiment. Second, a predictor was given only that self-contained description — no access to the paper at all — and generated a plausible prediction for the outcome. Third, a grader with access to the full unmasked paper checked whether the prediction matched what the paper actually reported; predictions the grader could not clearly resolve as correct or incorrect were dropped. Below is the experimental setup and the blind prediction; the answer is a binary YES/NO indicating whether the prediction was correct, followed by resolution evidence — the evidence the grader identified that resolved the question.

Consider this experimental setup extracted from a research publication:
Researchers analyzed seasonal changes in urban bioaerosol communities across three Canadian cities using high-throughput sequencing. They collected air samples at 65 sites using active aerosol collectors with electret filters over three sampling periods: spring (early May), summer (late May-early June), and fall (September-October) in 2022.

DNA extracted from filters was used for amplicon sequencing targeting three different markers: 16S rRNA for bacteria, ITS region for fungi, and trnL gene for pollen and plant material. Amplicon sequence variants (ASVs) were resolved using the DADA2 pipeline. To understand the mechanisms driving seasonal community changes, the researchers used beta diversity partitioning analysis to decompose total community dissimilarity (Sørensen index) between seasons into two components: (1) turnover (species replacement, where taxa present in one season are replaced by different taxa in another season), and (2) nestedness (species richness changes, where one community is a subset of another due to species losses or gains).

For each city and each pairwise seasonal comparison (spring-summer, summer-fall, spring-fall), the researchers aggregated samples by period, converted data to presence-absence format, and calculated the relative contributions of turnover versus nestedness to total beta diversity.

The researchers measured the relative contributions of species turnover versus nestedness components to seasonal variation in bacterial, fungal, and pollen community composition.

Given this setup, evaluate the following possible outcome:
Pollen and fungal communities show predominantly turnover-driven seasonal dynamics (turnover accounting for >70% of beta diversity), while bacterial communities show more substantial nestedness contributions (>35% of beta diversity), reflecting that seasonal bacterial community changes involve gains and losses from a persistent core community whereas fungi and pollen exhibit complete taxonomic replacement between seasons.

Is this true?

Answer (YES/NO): NO